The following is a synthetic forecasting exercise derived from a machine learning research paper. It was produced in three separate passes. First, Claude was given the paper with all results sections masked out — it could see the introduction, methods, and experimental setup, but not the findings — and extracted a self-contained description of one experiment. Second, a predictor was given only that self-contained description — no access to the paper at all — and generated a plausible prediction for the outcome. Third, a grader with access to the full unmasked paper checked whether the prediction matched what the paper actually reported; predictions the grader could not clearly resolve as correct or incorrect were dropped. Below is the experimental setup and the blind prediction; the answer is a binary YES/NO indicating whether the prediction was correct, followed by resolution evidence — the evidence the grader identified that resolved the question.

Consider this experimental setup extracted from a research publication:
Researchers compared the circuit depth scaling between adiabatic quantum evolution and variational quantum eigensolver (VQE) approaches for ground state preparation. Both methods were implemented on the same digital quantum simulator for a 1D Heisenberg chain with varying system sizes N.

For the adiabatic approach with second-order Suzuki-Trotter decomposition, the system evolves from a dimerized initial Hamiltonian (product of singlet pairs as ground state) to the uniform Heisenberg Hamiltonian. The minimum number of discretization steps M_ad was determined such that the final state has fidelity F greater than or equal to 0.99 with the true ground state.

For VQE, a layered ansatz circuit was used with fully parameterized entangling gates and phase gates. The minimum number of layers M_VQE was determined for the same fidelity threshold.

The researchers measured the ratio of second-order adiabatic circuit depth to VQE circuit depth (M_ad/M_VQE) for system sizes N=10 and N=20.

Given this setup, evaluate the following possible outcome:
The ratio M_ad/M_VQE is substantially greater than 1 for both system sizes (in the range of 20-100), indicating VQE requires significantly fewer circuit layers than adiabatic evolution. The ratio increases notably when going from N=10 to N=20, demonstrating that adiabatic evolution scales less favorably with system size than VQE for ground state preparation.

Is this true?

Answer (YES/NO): NO